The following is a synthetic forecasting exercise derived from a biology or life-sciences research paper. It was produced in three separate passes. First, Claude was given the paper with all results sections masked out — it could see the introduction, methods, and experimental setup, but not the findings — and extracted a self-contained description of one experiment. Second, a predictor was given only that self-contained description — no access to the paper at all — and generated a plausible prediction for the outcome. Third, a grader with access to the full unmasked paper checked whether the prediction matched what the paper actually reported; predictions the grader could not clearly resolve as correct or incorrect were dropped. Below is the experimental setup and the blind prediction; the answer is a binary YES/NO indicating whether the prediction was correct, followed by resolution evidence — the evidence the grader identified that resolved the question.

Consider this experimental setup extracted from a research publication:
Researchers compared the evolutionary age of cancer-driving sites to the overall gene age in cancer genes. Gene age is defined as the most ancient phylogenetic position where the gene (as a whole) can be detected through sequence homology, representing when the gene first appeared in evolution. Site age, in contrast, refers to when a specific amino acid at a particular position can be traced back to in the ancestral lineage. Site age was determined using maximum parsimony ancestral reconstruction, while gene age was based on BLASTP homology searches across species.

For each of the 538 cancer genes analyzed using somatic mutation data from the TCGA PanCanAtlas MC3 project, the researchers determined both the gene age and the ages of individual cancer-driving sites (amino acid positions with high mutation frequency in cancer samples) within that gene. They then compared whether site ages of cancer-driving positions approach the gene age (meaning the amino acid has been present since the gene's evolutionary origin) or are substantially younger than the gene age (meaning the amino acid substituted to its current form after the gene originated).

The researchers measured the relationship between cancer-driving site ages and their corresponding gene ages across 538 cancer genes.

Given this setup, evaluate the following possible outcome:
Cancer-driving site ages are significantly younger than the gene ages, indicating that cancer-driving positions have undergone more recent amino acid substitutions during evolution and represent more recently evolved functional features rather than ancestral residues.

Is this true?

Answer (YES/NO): NO